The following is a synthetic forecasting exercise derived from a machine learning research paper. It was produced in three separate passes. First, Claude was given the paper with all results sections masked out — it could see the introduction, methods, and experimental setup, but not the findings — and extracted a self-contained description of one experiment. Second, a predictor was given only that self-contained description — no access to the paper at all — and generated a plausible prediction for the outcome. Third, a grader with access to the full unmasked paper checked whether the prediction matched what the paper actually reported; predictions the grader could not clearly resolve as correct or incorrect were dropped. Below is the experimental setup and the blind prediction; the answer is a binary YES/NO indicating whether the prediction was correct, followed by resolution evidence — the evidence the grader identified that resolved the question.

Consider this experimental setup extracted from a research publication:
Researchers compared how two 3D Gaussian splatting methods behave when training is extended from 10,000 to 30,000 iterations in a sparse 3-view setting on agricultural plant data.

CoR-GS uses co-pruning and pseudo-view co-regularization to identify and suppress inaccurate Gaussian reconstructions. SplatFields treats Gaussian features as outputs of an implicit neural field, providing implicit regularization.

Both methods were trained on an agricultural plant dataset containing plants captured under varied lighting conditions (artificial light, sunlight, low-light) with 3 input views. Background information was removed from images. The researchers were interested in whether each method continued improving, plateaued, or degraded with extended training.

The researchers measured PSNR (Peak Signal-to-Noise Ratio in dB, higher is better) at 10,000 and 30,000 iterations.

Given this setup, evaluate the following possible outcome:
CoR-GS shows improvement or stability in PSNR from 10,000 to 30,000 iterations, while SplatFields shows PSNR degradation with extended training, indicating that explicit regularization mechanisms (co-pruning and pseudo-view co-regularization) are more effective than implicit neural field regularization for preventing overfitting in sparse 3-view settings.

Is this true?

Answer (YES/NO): NO